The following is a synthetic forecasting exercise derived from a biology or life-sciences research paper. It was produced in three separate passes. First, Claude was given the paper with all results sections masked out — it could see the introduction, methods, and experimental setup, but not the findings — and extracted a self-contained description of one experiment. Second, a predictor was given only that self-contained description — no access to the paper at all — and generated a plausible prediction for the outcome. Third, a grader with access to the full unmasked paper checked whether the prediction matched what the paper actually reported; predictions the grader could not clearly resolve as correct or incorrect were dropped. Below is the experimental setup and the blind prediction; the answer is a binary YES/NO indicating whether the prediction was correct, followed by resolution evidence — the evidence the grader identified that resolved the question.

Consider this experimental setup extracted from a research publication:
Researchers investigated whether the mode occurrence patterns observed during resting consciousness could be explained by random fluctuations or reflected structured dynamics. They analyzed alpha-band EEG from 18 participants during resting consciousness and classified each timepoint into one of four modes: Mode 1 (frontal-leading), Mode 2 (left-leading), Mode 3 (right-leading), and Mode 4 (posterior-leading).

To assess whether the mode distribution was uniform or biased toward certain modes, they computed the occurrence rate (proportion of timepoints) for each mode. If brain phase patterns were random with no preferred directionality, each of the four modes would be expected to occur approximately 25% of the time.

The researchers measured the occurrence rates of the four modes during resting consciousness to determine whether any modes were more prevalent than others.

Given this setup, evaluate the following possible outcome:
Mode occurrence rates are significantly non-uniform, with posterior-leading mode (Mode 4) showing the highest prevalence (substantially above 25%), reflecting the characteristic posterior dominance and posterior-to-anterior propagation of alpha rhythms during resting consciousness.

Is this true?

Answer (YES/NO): NO